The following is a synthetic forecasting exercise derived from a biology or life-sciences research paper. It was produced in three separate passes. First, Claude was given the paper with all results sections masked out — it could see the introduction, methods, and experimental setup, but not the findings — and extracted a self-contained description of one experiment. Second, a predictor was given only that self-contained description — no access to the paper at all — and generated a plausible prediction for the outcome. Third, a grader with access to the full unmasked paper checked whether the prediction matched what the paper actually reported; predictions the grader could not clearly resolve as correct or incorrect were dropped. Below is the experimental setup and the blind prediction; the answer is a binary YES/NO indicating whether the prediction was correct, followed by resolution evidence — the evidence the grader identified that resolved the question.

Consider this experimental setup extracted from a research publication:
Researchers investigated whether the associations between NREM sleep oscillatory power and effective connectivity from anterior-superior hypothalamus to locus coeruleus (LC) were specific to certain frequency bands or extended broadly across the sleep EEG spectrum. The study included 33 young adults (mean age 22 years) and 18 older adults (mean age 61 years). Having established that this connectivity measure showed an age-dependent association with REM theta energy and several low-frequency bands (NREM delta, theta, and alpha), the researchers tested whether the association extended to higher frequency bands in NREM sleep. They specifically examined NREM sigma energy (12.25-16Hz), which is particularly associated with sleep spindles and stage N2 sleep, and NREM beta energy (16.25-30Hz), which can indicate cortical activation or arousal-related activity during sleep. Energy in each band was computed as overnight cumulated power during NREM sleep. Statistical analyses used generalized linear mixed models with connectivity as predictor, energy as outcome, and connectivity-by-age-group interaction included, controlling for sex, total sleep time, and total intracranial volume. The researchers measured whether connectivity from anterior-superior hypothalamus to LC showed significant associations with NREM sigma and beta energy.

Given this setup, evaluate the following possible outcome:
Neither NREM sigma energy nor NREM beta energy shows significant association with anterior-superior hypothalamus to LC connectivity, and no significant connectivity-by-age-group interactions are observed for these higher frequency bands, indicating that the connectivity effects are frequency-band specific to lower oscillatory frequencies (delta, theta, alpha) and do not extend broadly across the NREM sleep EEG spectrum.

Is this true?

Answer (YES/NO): YES